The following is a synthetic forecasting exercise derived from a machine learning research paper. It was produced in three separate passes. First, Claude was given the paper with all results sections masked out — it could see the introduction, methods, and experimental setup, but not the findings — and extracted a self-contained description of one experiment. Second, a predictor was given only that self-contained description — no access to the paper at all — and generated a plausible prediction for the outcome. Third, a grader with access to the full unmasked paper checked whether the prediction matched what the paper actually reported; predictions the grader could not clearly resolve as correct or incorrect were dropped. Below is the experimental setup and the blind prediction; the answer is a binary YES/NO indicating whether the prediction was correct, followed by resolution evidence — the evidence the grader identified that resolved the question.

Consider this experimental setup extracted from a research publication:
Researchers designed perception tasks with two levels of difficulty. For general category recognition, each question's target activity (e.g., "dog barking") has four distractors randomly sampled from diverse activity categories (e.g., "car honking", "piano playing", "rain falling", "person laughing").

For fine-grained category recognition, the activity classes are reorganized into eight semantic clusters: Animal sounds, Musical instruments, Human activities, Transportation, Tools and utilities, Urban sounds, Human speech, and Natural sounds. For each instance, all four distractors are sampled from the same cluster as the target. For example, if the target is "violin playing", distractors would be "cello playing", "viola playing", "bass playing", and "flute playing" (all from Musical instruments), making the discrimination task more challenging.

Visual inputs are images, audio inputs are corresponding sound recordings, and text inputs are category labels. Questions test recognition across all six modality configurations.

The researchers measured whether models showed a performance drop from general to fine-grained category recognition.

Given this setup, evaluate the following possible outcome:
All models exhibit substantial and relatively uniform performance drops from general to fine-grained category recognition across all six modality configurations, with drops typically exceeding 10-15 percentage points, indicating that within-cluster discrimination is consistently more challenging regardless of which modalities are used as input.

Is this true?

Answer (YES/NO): NO